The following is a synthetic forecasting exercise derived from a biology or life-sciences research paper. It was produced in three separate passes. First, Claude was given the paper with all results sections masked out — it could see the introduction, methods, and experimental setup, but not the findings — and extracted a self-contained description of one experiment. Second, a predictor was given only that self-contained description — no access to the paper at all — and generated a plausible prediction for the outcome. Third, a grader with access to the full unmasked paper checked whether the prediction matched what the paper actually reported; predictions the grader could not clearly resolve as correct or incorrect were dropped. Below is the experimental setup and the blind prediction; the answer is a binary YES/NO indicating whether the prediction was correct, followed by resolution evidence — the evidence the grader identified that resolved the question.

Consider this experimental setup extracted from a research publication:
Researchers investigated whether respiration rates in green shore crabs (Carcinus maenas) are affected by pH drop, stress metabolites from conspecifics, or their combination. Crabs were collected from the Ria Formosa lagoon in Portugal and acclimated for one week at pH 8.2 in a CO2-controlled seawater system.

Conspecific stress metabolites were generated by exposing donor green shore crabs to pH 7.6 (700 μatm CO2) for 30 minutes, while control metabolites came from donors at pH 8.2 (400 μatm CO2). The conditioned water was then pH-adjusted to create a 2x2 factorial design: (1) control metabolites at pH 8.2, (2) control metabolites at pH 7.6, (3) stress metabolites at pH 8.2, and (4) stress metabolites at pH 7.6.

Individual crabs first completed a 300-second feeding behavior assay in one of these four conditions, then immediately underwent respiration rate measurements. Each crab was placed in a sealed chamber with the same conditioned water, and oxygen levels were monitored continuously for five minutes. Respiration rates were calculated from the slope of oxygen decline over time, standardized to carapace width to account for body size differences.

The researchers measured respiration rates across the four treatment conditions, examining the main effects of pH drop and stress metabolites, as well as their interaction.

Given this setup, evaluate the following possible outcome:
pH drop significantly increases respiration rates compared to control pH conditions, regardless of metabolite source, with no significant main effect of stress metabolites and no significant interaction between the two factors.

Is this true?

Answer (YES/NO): NO